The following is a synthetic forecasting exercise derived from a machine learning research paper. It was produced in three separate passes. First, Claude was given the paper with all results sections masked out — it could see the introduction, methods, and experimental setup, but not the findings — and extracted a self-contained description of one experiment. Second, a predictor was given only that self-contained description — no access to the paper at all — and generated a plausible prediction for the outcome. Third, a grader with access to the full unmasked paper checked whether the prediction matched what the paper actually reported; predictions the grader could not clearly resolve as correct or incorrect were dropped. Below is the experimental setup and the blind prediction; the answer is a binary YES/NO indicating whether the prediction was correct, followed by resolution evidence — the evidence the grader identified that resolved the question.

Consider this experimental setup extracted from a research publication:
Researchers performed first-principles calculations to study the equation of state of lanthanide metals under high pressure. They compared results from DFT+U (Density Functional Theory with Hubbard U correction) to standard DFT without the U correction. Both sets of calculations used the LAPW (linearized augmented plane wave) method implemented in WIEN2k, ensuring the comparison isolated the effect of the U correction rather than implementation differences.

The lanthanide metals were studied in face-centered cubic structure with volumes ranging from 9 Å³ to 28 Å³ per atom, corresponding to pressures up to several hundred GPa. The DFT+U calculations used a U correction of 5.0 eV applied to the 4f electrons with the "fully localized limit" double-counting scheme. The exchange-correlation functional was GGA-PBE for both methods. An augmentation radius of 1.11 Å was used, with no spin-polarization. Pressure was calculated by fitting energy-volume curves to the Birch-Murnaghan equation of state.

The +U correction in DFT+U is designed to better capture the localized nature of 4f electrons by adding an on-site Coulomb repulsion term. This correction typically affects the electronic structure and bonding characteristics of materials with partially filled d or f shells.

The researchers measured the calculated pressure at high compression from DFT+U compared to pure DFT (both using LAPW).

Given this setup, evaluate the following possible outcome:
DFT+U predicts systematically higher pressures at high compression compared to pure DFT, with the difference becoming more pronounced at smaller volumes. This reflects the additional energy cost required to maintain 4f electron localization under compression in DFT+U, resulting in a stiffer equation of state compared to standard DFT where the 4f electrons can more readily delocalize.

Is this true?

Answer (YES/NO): NO